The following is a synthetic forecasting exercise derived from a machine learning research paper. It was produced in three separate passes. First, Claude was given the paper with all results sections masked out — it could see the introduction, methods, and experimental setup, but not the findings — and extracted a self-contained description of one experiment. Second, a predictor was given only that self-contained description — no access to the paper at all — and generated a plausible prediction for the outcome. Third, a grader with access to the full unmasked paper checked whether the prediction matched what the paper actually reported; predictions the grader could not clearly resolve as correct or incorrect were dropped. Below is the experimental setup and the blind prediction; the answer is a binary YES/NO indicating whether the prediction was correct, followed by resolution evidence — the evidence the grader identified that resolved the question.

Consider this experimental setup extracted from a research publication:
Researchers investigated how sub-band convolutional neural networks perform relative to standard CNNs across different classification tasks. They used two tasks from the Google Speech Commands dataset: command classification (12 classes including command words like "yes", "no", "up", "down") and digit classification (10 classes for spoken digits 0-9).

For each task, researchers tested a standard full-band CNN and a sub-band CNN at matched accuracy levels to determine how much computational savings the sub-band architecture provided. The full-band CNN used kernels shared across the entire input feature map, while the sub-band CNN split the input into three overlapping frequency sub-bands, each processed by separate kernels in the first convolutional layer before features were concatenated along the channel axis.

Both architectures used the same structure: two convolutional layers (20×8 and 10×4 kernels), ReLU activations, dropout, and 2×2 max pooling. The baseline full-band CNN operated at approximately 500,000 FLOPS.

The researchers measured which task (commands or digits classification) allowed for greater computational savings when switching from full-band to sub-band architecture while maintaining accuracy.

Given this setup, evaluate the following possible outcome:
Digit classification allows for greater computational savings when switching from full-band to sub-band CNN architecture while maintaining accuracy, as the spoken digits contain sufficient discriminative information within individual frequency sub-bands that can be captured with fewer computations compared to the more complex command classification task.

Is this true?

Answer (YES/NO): YES